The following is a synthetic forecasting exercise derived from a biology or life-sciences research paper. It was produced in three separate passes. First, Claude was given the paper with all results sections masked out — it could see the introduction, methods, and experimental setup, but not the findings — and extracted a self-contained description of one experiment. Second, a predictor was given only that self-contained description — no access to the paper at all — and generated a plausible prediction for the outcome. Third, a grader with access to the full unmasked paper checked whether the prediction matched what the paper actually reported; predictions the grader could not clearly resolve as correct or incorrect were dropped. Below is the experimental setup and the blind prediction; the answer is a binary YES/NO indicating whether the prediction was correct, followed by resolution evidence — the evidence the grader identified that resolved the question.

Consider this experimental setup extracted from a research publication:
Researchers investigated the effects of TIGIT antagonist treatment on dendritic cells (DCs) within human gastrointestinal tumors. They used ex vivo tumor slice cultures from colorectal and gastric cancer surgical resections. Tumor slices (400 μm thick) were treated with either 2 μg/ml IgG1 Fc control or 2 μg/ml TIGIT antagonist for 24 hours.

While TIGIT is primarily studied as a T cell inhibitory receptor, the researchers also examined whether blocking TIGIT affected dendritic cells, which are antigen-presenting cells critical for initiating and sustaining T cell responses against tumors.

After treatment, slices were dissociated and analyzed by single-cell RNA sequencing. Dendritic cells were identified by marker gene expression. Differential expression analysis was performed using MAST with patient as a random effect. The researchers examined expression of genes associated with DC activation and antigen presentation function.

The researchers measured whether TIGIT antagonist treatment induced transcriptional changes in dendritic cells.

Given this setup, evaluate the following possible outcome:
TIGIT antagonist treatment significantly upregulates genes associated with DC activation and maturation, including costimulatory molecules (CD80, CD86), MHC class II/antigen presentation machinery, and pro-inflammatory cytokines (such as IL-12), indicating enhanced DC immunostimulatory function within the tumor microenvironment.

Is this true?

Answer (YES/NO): NO